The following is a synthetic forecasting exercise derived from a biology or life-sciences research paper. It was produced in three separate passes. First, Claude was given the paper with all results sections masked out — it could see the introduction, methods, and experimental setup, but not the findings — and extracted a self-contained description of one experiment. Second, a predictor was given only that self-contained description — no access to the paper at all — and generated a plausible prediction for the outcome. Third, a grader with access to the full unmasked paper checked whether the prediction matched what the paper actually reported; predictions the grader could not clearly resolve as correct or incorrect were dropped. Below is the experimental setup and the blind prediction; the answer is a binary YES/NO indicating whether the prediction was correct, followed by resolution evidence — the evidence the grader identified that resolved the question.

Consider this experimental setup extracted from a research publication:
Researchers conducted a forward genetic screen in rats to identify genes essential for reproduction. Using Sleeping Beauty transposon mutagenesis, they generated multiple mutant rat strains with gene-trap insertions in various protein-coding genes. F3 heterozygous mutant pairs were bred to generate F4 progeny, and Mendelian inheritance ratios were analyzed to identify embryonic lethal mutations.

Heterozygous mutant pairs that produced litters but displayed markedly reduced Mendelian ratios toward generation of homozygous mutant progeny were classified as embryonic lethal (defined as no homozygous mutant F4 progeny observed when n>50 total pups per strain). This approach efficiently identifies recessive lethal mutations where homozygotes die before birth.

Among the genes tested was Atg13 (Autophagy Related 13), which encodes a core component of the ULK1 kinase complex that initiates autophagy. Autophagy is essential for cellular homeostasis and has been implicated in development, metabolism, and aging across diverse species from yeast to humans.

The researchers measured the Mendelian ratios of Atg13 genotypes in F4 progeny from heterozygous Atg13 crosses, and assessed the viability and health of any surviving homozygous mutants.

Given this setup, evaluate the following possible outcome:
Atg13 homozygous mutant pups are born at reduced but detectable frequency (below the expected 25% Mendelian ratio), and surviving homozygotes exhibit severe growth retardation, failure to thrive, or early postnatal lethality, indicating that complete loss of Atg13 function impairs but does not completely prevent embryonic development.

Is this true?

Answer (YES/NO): NO